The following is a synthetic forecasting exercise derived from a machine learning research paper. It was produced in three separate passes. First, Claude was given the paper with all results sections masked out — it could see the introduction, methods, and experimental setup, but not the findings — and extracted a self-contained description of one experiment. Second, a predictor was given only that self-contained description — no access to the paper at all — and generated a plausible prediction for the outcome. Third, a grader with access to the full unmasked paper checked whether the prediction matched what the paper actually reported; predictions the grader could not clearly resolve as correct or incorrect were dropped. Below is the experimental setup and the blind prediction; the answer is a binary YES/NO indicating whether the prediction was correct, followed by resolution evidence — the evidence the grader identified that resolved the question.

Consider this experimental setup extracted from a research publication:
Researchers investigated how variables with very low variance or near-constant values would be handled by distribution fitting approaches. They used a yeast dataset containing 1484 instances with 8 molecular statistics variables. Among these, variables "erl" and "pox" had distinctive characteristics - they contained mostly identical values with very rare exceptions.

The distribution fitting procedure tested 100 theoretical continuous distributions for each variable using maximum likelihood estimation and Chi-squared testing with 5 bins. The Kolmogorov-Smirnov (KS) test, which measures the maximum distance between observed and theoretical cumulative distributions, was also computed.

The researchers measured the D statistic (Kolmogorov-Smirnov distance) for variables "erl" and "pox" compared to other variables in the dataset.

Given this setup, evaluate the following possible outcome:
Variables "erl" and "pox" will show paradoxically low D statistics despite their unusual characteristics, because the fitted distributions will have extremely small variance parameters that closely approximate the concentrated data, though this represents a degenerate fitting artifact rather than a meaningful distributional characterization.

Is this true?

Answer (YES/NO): NO